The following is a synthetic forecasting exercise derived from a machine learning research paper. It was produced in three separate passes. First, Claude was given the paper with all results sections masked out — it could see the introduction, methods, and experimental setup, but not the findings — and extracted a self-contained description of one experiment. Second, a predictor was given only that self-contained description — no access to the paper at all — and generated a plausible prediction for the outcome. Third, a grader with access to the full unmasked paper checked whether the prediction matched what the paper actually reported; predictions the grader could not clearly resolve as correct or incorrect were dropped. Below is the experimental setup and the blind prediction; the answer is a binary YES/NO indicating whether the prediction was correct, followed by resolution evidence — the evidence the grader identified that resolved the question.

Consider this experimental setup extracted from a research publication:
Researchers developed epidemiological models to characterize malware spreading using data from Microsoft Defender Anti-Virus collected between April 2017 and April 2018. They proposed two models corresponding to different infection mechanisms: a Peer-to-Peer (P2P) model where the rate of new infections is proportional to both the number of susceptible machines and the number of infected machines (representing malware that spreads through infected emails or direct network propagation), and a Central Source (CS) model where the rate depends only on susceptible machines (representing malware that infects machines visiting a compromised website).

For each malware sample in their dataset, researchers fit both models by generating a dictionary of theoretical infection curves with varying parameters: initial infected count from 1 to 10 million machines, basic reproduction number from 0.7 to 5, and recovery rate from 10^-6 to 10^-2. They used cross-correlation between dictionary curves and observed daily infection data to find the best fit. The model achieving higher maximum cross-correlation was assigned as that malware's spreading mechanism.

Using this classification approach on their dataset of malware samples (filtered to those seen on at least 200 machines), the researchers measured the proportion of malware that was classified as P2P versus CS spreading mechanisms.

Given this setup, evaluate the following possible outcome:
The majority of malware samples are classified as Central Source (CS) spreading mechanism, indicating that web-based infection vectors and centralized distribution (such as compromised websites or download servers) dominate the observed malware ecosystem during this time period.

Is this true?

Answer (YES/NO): YES